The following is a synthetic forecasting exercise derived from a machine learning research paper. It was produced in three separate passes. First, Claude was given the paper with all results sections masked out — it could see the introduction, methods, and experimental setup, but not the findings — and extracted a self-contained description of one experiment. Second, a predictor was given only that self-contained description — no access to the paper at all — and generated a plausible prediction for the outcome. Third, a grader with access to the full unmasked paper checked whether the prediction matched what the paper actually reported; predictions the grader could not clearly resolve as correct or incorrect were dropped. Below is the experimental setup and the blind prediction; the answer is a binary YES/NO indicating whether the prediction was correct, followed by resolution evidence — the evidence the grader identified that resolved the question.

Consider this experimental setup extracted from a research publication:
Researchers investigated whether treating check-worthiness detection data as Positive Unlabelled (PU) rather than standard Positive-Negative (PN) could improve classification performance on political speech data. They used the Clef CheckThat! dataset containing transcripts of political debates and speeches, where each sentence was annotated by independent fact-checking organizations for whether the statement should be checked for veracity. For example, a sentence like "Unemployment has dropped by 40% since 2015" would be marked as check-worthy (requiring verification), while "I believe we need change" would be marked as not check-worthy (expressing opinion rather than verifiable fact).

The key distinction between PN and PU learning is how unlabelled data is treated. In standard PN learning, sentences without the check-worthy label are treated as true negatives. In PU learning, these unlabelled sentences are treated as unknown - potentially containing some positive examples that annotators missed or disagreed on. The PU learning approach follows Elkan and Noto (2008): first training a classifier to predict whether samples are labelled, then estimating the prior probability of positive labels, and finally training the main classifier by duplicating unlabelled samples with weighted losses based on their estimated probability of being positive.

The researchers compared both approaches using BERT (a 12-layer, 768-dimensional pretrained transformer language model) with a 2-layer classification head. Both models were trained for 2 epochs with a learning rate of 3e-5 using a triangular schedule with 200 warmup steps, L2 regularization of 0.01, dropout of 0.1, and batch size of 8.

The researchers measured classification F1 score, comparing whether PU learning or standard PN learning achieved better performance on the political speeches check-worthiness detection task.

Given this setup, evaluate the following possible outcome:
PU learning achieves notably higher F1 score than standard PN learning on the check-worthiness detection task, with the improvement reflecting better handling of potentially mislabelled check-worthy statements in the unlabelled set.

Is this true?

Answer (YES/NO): NO